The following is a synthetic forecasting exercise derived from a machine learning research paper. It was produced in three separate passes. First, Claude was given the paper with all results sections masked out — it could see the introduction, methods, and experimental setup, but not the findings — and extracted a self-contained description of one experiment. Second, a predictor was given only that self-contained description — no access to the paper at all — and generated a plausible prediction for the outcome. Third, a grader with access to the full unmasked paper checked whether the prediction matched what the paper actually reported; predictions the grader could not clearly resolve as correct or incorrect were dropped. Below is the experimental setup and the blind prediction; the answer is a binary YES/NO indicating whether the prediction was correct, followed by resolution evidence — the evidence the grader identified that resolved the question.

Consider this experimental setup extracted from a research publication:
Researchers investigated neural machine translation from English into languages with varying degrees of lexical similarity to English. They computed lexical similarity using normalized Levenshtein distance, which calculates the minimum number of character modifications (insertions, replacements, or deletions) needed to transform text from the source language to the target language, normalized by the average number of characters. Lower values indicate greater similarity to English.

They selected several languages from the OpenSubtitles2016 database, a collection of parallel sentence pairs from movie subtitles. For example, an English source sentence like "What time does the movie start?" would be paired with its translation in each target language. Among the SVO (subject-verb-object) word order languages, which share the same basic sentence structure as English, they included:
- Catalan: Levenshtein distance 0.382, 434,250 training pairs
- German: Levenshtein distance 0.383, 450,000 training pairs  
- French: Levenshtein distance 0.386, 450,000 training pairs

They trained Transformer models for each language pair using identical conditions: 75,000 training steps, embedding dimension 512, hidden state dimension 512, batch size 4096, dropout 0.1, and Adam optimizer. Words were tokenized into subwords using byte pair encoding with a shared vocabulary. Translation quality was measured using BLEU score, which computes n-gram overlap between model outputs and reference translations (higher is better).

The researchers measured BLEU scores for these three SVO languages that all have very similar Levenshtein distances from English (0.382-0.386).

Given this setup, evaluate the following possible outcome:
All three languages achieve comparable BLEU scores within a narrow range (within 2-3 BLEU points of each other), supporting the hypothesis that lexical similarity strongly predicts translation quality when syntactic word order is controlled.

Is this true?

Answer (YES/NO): NO